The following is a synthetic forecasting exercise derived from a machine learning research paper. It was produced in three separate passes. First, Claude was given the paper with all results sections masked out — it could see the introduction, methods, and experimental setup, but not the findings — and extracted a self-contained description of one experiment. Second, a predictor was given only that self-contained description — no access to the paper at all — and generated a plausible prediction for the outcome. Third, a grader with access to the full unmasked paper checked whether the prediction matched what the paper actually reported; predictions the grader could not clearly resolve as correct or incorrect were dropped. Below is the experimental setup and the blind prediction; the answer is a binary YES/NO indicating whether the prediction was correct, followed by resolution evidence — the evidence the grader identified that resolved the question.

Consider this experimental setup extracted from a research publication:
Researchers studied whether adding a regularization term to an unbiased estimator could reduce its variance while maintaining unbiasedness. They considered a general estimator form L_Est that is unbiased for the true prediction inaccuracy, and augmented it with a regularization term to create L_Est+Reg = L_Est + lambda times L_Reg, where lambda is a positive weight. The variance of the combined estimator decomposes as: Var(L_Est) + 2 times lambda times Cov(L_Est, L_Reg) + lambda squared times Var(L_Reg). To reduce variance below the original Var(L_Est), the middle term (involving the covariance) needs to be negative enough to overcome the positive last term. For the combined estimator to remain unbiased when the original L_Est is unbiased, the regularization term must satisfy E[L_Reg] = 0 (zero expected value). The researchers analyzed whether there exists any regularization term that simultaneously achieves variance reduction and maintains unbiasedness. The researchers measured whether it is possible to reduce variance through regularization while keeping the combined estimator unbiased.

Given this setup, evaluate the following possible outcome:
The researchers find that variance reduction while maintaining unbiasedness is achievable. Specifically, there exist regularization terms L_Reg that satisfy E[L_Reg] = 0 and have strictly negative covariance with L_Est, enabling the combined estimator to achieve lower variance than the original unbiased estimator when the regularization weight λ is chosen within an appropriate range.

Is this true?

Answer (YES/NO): NO